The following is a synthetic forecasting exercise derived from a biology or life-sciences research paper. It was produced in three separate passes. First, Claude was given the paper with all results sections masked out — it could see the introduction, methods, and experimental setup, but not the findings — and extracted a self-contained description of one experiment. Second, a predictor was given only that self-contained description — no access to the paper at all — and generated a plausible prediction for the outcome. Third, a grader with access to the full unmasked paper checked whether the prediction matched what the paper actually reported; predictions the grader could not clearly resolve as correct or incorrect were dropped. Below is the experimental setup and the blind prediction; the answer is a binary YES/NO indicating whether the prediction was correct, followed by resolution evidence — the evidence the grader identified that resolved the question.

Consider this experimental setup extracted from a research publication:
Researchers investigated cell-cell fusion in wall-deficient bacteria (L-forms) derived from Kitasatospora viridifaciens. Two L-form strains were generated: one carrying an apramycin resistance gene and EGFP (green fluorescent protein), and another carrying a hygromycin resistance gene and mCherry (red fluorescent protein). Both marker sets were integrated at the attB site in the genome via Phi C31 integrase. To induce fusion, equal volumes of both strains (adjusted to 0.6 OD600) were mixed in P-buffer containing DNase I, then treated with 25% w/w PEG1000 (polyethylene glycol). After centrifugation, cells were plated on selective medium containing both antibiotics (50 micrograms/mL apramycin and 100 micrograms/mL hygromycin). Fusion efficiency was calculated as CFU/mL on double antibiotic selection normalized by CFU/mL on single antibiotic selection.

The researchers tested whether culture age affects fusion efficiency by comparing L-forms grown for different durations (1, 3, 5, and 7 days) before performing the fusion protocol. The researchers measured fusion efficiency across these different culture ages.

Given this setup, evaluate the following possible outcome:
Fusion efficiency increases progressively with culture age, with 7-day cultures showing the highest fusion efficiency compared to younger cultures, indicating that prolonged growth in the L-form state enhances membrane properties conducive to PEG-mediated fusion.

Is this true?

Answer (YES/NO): NO